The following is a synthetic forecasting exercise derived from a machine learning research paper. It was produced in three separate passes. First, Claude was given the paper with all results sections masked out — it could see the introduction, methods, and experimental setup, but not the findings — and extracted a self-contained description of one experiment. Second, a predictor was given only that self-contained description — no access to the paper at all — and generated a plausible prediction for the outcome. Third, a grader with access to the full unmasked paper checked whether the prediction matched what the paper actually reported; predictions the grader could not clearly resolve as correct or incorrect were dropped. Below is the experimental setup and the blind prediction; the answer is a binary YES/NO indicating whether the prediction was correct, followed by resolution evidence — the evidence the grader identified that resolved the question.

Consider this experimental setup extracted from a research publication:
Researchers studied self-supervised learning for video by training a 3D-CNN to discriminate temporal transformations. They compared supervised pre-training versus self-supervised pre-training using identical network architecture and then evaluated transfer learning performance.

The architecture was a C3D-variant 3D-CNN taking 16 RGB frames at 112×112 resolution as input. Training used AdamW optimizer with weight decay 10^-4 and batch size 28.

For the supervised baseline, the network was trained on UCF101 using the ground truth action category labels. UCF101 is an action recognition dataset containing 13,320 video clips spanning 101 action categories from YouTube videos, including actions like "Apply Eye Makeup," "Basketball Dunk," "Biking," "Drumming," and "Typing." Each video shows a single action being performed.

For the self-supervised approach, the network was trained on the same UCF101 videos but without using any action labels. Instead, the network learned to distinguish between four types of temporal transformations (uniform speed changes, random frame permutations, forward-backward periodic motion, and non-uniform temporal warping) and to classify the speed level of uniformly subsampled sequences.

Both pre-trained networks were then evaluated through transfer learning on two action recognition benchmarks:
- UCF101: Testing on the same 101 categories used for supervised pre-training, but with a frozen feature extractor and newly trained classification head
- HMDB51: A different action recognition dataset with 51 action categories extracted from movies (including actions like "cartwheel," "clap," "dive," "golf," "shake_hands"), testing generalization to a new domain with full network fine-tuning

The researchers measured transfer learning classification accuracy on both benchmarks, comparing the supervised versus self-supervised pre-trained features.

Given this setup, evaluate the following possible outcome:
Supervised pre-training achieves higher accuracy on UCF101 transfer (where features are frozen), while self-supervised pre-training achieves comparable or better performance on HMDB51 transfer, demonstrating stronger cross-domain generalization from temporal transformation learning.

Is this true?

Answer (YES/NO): YES